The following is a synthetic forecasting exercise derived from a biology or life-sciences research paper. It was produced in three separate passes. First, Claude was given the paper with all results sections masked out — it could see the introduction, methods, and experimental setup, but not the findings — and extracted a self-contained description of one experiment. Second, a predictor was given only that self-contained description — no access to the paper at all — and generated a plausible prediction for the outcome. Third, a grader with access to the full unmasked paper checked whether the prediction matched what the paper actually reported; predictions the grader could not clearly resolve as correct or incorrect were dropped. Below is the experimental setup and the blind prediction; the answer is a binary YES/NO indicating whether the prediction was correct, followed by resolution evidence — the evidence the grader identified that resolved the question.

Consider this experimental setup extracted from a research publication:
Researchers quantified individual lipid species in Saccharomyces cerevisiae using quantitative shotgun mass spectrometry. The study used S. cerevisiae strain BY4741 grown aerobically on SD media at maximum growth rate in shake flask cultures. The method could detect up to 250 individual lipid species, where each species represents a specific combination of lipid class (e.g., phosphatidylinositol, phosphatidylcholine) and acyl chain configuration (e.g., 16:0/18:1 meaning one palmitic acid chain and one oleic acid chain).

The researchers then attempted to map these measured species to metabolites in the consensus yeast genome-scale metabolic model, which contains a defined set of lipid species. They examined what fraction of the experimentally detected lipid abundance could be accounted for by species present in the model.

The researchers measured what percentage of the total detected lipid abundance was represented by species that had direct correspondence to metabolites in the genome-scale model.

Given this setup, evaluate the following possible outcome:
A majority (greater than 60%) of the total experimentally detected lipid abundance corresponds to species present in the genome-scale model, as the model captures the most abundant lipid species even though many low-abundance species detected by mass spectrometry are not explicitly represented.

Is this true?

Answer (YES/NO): YES